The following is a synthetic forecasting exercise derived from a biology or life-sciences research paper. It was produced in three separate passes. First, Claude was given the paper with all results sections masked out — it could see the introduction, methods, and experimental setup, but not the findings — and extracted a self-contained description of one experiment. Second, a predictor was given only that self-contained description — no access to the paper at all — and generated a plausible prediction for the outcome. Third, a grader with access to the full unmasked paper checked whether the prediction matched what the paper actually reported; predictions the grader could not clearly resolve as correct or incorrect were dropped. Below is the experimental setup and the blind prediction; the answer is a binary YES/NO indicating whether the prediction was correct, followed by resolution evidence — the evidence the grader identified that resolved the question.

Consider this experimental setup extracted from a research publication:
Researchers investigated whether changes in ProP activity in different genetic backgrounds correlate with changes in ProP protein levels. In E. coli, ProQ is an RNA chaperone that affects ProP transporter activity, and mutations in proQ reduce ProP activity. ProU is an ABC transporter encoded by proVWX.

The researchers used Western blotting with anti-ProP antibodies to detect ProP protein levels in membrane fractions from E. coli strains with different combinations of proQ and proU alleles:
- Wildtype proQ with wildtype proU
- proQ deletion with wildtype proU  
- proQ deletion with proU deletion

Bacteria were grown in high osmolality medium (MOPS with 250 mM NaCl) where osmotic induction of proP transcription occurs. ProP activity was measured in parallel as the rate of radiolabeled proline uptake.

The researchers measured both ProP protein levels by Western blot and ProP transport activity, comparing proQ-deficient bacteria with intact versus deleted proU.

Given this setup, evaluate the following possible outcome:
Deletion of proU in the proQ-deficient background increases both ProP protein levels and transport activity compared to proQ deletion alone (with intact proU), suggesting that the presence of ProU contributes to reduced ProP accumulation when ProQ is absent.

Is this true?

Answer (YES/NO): YES